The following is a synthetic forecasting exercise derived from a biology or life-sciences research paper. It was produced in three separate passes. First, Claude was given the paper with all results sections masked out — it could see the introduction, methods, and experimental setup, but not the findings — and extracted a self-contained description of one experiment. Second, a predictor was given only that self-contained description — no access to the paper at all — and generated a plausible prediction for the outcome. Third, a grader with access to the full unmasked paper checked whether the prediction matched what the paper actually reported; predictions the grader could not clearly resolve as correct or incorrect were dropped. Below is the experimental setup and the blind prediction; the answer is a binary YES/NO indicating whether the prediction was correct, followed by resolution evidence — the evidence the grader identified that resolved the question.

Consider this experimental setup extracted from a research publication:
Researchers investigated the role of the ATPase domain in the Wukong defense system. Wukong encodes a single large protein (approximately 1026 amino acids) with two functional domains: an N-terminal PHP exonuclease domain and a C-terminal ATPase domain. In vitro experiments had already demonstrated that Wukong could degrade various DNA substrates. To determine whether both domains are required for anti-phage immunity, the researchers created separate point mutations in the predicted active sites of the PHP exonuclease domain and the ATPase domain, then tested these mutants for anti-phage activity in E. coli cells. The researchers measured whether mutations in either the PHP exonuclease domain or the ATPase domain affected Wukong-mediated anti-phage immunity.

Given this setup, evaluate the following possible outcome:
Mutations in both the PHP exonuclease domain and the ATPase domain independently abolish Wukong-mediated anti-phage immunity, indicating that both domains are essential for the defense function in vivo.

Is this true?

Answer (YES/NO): YES